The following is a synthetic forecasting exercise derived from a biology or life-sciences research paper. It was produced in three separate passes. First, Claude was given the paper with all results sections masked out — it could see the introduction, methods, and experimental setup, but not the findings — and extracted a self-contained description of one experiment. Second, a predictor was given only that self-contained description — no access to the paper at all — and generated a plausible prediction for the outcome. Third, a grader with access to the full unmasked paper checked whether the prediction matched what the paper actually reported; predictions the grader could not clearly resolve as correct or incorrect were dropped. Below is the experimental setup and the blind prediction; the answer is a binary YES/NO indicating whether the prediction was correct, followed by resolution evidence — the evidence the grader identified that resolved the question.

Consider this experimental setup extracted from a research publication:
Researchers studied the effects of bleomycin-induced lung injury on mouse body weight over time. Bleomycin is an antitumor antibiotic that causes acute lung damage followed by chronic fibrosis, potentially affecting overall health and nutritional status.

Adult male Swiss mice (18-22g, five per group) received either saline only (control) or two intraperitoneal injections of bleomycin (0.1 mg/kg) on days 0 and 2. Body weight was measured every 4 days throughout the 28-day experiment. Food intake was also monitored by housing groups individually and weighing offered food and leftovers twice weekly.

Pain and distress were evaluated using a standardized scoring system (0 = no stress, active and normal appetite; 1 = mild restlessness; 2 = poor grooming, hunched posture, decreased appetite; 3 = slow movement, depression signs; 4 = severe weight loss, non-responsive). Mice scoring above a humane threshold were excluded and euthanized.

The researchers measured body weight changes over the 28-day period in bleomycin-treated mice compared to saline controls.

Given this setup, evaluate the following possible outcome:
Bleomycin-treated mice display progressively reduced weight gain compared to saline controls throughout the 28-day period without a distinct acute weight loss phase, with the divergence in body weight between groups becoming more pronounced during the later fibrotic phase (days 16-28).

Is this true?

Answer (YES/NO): NO